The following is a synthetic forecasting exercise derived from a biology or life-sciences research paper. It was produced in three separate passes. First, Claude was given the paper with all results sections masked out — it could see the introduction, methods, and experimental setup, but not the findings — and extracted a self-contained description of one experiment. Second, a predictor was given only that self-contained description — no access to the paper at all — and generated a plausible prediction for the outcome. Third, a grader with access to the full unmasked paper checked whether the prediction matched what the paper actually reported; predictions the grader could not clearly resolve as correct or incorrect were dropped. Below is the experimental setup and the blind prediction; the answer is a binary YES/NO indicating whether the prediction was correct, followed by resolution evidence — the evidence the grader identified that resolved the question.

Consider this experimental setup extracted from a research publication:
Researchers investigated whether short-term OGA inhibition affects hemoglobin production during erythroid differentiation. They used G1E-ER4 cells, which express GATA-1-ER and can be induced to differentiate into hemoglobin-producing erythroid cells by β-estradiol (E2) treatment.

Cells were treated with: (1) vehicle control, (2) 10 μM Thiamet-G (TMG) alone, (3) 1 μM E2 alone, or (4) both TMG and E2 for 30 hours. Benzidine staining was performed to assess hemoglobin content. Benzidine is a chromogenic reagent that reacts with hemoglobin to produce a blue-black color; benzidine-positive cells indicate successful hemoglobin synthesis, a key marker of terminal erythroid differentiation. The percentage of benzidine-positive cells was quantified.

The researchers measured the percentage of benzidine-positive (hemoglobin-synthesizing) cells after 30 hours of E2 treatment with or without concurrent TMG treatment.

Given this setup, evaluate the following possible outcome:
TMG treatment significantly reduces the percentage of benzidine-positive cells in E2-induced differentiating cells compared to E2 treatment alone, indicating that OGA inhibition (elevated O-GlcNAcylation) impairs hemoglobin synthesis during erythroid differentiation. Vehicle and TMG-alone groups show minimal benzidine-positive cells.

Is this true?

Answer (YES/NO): NO